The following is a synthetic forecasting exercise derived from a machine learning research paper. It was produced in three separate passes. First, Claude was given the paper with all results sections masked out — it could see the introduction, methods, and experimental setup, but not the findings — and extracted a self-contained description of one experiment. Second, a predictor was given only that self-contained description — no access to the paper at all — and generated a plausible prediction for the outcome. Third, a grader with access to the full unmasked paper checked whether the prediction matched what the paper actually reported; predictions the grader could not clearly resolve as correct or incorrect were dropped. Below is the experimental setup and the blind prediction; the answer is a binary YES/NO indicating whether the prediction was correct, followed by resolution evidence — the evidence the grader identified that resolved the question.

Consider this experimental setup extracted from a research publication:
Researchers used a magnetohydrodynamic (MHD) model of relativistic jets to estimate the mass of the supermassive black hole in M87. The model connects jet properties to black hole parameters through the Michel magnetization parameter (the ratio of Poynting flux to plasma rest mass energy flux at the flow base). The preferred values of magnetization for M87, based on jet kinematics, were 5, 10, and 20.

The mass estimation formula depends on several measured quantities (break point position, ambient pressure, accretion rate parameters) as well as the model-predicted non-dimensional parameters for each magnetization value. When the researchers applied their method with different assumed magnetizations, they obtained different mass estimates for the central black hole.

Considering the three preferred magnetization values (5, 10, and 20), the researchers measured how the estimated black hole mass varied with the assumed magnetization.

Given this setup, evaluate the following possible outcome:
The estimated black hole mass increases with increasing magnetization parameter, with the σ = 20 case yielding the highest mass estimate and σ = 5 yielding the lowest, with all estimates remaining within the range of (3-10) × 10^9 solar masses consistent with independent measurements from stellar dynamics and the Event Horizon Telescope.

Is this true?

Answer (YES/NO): NO